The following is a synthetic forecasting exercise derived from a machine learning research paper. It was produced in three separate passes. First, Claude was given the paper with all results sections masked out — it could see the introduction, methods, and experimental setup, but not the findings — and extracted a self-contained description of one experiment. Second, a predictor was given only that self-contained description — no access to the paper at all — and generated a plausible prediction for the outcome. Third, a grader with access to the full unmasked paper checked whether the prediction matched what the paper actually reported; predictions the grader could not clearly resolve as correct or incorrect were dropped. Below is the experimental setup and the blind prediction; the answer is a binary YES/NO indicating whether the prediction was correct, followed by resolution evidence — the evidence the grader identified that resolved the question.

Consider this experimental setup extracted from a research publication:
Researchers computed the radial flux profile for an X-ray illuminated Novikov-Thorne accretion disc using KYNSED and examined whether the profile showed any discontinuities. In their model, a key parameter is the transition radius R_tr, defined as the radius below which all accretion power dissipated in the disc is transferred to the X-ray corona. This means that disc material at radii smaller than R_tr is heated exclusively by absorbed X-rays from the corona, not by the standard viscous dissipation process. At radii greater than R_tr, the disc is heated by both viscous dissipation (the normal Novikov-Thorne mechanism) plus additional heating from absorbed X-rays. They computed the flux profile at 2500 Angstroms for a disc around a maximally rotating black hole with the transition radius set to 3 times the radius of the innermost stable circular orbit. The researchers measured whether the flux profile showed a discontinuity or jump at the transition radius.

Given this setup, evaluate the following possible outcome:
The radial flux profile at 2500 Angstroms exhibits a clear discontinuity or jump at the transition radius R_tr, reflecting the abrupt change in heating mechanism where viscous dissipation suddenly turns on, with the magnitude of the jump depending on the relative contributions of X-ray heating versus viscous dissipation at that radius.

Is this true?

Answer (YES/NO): YES